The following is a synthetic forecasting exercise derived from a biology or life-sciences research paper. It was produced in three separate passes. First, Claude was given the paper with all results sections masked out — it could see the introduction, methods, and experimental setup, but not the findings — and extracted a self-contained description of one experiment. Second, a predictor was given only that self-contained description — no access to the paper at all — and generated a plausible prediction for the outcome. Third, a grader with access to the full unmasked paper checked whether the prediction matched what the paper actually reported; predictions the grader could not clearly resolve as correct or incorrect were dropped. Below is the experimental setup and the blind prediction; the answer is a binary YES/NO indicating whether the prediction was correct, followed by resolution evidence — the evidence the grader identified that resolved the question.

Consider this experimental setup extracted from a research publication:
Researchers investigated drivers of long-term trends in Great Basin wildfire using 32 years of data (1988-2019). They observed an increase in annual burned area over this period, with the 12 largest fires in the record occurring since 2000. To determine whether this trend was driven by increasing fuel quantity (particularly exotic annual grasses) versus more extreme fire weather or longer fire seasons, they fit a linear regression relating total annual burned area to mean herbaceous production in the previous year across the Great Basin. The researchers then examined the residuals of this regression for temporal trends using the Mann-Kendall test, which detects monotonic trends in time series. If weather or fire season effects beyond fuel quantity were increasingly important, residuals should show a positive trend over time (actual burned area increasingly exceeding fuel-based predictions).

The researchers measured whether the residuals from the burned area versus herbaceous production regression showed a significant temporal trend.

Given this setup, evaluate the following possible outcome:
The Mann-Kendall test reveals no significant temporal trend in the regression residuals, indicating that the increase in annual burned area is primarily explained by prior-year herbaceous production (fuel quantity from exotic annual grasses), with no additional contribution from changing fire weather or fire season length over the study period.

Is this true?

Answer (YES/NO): YES